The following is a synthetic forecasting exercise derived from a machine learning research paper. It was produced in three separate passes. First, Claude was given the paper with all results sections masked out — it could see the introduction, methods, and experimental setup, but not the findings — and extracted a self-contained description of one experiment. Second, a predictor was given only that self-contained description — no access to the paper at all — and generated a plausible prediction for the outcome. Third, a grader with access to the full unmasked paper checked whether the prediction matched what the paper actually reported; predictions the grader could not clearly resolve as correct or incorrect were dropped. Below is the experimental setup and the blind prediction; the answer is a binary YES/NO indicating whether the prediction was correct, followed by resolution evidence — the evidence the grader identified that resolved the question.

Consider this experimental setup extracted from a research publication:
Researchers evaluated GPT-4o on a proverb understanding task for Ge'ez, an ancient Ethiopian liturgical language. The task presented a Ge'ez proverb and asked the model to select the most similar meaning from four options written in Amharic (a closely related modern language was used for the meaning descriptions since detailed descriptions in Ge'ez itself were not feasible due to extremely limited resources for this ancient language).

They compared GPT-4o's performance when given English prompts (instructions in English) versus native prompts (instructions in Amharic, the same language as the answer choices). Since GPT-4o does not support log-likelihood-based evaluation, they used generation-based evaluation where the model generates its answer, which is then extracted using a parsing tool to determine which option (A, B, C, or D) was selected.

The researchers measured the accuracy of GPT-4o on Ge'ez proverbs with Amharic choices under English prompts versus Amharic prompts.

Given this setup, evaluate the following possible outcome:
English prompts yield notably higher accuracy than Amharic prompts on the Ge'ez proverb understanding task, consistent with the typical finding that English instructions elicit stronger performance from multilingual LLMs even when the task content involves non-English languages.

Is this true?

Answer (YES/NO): YES